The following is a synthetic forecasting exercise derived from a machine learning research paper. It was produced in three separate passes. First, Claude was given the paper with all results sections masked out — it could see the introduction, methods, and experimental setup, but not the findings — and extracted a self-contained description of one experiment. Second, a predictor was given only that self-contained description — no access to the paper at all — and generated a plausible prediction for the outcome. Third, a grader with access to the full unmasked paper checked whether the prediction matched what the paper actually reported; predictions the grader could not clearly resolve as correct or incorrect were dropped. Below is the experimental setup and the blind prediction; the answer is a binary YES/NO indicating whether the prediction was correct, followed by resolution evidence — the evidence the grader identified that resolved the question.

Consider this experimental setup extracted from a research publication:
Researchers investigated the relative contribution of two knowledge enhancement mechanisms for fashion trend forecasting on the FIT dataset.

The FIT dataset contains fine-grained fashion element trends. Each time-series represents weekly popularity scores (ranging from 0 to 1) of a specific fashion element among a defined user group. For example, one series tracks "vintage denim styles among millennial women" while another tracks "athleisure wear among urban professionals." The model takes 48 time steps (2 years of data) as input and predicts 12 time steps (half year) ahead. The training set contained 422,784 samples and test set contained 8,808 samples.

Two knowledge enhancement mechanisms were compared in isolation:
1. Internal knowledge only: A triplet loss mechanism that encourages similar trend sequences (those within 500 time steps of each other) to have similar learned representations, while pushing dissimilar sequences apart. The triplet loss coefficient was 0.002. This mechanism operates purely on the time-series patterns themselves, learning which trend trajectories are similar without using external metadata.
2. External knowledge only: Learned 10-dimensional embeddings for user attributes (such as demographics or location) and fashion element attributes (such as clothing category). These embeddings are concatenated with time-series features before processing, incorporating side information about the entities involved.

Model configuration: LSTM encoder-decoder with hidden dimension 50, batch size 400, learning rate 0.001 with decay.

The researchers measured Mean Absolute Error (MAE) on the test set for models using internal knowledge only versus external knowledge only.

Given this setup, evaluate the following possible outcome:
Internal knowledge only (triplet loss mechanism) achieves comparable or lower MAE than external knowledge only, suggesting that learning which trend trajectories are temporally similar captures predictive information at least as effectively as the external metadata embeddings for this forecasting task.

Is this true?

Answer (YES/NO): NO